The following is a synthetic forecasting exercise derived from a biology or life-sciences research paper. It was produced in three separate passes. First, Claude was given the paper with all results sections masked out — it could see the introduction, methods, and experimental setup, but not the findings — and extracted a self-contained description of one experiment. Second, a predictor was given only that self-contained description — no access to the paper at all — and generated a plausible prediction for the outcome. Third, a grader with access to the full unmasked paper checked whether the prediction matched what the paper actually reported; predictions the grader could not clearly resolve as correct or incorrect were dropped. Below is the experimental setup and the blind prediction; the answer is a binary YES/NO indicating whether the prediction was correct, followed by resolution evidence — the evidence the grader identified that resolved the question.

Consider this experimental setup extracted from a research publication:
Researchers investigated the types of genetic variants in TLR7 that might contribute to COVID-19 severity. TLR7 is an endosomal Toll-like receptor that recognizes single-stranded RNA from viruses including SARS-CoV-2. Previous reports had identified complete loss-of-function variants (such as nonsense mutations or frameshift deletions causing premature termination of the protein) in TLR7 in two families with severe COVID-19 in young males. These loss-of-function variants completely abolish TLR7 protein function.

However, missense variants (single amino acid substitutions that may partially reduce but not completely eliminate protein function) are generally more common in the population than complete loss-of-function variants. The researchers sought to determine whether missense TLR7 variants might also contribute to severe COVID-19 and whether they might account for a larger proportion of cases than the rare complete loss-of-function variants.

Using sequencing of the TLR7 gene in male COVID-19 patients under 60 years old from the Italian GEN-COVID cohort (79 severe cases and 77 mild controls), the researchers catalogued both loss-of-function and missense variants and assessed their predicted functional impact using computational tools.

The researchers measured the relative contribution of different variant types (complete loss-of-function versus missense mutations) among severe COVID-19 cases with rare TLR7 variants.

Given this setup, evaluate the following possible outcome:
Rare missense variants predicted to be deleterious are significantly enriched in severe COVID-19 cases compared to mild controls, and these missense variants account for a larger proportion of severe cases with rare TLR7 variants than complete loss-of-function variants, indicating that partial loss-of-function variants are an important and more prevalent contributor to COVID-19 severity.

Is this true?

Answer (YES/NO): YES